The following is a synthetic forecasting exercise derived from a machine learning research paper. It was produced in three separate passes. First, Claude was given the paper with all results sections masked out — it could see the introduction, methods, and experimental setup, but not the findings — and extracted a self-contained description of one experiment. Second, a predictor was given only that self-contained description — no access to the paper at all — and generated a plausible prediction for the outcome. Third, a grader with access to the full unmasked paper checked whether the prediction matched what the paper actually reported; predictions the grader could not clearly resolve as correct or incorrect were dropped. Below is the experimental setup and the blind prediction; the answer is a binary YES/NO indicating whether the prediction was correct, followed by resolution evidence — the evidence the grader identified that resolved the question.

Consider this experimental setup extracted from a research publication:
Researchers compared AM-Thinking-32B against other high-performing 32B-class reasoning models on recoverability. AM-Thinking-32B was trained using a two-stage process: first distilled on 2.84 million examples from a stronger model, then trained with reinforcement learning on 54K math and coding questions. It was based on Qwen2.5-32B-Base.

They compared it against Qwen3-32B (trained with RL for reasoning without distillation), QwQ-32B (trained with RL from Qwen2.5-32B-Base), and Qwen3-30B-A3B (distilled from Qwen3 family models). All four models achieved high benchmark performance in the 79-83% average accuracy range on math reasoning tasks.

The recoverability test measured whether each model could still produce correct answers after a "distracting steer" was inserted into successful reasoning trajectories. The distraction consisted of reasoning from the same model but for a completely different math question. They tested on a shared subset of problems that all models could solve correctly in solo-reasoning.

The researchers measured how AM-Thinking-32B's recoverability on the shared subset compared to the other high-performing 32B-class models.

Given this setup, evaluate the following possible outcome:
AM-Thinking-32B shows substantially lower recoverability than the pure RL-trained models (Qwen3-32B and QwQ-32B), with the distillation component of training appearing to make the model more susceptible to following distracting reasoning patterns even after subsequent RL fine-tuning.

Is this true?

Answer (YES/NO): YES